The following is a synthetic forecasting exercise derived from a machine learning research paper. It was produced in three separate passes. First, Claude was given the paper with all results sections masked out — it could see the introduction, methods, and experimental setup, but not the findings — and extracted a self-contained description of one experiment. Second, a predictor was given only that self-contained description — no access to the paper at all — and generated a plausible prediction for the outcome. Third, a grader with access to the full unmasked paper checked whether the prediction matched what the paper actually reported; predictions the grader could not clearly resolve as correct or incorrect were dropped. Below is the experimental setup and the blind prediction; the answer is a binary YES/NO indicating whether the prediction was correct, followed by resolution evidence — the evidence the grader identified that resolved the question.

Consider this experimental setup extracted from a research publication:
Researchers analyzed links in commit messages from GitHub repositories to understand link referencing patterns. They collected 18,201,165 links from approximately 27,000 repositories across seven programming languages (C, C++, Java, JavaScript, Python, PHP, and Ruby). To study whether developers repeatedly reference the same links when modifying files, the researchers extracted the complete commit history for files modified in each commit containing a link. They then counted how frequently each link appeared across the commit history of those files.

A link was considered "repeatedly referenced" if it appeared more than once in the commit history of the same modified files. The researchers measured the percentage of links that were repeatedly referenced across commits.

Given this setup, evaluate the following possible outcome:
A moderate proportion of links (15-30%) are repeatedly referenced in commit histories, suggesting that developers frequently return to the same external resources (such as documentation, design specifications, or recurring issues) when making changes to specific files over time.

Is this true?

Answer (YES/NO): NO